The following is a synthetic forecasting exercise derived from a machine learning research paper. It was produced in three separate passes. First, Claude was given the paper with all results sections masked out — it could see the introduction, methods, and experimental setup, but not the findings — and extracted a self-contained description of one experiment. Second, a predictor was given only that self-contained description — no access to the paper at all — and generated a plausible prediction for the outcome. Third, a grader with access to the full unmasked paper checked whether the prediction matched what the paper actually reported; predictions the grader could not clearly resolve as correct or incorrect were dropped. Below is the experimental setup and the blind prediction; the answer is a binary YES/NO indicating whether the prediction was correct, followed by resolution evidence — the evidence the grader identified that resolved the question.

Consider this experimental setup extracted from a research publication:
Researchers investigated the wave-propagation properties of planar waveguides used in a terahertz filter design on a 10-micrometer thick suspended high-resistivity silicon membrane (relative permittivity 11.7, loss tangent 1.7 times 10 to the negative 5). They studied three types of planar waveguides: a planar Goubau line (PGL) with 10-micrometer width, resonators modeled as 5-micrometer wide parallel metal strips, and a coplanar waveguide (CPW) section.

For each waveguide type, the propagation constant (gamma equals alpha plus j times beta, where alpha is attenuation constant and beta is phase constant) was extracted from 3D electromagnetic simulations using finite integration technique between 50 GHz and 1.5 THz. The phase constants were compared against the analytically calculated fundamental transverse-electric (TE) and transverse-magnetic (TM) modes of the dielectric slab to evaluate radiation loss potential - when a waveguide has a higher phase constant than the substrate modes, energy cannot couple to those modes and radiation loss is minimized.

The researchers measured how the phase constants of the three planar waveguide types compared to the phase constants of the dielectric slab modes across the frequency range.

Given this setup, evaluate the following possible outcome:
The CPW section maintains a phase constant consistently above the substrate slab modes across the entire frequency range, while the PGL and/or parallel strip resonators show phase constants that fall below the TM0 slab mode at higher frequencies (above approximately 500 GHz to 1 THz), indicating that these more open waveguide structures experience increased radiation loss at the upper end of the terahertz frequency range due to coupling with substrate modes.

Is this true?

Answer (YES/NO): NO